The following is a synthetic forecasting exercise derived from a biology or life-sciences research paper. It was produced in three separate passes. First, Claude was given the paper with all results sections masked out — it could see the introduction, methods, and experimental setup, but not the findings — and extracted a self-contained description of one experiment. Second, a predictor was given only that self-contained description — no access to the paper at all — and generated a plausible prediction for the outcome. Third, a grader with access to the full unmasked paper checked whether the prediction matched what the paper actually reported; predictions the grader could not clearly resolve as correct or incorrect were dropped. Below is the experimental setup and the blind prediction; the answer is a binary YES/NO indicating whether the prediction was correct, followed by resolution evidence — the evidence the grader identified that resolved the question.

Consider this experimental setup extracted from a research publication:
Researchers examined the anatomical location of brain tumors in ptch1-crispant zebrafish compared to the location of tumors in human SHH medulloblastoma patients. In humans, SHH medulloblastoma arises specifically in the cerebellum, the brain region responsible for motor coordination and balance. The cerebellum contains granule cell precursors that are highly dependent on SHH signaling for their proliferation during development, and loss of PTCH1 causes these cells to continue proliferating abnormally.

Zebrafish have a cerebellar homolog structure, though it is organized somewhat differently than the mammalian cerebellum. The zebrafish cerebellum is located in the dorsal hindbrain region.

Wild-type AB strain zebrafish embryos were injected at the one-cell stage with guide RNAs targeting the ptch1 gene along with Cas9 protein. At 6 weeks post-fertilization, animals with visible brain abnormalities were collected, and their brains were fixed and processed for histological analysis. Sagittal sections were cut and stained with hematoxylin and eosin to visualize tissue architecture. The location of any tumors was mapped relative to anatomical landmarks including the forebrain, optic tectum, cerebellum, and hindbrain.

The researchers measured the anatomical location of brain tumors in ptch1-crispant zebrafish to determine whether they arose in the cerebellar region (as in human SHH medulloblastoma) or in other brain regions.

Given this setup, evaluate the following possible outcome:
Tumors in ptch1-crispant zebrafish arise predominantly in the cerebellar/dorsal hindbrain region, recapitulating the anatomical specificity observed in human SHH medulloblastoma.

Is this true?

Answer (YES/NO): NO